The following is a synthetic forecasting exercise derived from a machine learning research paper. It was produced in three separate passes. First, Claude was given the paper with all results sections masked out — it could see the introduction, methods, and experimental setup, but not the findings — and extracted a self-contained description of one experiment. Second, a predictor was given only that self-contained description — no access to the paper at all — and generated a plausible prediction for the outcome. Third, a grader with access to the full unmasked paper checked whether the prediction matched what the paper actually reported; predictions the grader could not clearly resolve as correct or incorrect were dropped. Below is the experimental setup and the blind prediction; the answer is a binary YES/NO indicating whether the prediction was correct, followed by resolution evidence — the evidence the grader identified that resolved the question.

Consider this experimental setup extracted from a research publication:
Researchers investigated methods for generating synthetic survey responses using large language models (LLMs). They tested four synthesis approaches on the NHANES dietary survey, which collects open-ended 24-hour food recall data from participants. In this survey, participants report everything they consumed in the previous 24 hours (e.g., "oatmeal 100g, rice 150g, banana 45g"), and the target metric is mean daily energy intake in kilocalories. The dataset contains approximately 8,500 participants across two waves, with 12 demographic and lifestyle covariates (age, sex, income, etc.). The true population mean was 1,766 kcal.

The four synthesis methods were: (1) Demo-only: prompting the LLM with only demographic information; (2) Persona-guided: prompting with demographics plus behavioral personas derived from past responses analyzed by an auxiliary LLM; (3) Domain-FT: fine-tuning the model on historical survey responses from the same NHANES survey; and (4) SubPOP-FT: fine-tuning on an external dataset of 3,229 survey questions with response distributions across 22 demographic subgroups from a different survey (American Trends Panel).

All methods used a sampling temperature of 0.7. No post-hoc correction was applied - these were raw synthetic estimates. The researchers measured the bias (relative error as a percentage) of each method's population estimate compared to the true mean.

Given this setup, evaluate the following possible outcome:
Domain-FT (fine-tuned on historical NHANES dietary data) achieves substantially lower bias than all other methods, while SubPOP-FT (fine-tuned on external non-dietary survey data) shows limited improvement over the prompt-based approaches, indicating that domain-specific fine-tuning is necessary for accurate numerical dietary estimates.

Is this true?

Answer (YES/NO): NO